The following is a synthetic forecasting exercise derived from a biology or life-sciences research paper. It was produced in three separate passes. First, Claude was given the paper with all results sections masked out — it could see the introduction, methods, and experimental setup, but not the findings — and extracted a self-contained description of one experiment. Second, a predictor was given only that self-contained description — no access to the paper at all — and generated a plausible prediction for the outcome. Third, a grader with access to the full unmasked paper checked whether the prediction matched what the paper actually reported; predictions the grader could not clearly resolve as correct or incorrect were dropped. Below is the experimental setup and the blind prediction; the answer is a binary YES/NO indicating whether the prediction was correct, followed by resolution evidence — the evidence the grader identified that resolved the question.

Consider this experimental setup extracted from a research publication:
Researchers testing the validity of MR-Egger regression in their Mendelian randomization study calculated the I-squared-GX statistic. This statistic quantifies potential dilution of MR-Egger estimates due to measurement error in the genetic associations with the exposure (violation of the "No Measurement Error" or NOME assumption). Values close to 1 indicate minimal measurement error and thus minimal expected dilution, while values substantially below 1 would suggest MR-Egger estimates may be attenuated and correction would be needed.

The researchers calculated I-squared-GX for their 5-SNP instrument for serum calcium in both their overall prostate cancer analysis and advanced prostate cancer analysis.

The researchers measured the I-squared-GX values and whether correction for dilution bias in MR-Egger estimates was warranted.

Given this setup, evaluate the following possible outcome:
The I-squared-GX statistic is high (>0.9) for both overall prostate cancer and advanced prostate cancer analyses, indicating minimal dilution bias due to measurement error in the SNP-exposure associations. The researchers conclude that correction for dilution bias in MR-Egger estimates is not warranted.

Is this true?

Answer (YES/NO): NO